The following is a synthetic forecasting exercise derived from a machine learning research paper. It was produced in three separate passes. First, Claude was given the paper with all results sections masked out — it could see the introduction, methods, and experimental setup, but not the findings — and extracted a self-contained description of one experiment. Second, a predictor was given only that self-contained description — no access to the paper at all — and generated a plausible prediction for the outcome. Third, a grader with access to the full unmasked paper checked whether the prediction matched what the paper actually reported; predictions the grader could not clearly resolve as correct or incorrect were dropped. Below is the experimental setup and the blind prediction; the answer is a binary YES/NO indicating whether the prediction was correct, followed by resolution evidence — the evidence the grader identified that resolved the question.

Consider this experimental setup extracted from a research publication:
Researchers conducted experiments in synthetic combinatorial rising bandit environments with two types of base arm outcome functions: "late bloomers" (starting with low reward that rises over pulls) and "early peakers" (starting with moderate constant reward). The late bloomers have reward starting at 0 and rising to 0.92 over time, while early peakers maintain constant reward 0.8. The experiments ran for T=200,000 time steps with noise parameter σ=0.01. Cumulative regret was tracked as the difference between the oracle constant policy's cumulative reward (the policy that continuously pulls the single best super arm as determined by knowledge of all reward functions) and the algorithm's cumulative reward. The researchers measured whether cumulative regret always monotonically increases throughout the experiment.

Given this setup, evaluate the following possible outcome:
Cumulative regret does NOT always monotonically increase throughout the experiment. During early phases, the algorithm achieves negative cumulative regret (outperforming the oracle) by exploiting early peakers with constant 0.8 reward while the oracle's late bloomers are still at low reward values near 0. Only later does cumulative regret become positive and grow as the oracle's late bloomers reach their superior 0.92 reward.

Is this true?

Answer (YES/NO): NO